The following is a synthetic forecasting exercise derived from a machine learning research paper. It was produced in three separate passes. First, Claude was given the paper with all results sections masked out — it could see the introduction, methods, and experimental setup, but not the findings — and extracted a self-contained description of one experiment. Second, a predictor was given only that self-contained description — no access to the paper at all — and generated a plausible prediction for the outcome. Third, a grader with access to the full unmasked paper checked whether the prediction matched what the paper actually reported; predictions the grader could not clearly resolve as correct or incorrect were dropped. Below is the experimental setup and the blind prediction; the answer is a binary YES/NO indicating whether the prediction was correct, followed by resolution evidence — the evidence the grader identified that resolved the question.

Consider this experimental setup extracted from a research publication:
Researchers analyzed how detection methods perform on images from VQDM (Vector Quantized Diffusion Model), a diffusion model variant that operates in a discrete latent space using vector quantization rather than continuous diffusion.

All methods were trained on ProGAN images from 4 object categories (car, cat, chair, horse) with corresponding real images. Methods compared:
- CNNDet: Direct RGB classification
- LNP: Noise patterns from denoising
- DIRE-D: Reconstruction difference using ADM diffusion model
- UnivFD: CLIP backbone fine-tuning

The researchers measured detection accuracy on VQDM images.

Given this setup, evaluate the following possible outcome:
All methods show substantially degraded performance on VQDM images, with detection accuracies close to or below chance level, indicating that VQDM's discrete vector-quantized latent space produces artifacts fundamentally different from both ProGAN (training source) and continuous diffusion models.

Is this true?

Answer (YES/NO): NO